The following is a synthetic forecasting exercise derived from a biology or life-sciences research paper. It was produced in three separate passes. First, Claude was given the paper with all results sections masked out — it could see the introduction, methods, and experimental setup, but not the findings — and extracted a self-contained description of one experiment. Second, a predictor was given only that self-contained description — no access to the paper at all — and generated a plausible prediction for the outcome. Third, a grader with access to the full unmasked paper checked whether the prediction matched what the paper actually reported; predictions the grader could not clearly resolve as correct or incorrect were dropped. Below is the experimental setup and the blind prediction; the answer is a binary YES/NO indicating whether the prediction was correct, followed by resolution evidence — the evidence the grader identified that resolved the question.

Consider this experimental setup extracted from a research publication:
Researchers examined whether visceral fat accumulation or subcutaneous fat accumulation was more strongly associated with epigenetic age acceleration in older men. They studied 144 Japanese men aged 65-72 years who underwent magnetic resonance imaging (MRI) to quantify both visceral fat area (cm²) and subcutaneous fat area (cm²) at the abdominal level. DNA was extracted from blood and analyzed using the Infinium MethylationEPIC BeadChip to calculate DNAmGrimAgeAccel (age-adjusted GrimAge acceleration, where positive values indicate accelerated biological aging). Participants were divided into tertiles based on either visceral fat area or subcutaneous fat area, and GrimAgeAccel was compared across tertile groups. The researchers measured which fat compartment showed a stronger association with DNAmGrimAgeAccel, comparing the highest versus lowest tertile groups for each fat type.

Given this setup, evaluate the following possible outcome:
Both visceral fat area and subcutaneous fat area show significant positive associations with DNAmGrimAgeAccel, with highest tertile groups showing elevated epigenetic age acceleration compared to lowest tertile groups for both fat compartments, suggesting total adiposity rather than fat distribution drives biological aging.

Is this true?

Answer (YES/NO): NO